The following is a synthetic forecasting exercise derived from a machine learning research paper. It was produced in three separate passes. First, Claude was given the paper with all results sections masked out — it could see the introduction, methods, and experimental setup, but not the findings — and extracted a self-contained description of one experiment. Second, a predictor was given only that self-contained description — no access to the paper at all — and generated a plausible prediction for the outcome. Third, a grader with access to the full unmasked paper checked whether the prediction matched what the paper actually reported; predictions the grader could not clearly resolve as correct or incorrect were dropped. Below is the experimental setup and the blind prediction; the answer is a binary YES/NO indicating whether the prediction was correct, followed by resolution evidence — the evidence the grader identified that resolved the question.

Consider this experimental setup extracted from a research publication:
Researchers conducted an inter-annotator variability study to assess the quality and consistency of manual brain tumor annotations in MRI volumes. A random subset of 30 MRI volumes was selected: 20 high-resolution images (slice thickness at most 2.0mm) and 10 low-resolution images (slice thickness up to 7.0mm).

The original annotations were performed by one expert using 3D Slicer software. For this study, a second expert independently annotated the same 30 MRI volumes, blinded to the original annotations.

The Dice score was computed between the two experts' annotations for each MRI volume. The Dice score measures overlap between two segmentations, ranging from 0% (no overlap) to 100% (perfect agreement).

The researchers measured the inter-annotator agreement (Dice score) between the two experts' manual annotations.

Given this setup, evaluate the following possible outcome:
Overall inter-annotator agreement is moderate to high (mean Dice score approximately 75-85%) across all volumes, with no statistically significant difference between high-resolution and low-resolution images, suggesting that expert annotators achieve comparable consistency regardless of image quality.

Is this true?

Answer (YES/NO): NO